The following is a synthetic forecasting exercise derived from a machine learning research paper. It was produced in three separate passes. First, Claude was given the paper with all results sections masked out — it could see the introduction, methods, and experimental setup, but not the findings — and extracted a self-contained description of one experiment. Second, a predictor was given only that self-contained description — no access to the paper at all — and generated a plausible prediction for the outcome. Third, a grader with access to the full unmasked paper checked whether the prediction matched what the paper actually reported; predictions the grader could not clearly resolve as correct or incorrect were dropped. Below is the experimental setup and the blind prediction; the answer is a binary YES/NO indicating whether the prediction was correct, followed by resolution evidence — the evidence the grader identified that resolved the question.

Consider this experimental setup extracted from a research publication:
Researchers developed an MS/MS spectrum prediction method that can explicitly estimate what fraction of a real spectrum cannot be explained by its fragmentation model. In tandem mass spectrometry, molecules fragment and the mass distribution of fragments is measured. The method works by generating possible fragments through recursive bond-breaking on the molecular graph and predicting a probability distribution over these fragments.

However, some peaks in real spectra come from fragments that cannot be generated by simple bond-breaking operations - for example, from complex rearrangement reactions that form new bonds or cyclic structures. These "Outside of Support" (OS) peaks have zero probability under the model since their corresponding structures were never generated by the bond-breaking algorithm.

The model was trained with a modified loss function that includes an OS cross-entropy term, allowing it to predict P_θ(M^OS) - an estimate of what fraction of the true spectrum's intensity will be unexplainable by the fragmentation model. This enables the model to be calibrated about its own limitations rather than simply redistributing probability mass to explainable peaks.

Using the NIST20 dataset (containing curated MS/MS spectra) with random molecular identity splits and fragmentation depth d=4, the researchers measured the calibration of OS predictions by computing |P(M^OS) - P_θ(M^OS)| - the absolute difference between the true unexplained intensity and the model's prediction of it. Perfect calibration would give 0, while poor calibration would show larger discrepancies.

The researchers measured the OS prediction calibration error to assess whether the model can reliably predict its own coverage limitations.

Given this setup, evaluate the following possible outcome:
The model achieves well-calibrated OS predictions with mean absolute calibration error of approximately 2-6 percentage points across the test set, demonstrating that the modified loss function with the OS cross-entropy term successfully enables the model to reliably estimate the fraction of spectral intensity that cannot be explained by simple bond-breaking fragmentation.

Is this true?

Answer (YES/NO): YES